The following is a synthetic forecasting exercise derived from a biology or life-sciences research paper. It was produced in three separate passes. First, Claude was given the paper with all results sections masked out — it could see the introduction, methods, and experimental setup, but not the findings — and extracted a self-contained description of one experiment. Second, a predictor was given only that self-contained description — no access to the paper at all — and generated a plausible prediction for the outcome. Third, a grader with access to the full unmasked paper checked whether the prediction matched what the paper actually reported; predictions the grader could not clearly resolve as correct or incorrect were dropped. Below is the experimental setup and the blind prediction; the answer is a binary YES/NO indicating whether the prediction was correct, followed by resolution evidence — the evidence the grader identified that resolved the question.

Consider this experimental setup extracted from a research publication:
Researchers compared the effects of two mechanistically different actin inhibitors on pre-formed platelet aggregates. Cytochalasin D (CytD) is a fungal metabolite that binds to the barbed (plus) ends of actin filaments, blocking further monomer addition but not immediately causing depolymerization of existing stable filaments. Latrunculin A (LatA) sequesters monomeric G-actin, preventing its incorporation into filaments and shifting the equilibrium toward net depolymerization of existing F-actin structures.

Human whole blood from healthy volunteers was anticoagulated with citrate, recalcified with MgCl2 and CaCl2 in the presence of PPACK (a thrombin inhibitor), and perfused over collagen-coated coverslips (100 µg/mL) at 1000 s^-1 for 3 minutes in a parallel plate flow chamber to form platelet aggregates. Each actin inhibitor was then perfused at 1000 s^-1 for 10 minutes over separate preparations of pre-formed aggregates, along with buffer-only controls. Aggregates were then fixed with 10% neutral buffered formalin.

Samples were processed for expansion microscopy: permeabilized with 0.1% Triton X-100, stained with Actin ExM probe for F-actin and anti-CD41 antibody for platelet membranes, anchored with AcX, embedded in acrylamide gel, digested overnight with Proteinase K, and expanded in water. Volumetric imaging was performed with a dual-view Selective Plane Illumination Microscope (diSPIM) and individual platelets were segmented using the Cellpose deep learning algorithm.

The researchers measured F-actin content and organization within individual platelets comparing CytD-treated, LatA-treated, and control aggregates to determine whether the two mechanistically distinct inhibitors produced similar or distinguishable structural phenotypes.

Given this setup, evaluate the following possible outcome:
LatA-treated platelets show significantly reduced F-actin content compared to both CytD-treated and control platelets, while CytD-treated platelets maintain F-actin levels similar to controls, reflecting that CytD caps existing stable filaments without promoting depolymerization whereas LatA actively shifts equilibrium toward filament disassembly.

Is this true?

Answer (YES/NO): NO